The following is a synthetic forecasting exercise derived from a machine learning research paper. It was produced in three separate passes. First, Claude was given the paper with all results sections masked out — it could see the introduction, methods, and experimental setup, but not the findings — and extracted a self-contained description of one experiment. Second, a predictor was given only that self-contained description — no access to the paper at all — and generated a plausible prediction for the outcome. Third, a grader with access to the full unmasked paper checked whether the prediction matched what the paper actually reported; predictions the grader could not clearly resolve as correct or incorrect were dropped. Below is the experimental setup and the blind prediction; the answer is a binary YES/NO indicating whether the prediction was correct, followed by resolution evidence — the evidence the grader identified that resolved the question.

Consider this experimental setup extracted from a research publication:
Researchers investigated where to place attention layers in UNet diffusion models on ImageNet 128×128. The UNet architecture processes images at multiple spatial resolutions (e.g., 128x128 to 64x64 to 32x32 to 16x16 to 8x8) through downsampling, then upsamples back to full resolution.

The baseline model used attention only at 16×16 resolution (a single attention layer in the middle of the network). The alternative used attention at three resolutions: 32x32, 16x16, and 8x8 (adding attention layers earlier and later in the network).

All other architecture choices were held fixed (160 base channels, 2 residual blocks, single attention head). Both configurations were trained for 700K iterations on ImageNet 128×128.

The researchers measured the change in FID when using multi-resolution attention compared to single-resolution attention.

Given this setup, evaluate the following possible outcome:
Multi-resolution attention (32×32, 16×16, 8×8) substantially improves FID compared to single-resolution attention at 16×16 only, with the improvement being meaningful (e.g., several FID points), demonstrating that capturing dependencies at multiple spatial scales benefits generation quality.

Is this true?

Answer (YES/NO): NO